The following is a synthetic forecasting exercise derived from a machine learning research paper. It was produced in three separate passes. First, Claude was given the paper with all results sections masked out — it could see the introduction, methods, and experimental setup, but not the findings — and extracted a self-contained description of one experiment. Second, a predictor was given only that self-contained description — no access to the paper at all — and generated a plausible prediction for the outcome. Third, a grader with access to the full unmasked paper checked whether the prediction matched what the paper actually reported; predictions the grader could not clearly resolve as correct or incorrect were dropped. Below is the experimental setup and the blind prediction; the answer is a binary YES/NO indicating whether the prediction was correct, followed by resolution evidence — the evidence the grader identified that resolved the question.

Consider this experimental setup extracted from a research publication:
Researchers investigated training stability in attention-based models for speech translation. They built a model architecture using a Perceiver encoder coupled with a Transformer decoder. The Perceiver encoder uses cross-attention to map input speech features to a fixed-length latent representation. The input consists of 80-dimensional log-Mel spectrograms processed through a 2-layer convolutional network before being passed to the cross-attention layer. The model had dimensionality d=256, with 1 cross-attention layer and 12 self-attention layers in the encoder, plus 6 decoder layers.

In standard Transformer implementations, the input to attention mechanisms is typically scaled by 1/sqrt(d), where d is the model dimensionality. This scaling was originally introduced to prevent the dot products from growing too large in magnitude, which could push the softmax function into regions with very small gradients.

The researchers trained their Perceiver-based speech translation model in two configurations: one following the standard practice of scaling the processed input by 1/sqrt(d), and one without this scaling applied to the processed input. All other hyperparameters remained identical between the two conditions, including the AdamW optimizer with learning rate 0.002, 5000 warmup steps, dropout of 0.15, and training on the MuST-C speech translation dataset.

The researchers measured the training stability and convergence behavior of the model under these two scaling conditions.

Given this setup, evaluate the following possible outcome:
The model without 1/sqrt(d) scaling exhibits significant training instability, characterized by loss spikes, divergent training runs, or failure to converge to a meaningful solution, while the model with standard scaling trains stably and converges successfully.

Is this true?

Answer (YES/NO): NO